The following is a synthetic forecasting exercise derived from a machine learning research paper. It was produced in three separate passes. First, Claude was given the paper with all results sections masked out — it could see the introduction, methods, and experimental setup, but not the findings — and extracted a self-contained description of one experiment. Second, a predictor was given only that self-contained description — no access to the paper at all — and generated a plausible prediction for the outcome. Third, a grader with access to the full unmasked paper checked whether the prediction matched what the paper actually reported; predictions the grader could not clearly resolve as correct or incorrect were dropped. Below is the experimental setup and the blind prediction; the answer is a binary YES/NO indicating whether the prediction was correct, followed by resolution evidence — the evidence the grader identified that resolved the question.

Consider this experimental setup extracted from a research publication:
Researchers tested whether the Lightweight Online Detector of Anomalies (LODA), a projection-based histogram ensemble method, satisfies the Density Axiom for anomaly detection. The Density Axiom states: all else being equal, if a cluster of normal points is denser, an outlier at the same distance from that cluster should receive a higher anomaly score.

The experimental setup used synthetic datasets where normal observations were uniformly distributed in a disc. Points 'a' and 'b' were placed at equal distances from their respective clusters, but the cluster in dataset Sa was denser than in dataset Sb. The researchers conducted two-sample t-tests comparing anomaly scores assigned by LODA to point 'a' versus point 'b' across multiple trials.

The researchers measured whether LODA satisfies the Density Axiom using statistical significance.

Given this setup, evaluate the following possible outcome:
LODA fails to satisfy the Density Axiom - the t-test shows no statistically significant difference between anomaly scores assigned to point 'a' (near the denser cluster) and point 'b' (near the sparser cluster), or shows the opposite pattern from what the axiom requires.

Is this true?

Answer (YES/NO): NO